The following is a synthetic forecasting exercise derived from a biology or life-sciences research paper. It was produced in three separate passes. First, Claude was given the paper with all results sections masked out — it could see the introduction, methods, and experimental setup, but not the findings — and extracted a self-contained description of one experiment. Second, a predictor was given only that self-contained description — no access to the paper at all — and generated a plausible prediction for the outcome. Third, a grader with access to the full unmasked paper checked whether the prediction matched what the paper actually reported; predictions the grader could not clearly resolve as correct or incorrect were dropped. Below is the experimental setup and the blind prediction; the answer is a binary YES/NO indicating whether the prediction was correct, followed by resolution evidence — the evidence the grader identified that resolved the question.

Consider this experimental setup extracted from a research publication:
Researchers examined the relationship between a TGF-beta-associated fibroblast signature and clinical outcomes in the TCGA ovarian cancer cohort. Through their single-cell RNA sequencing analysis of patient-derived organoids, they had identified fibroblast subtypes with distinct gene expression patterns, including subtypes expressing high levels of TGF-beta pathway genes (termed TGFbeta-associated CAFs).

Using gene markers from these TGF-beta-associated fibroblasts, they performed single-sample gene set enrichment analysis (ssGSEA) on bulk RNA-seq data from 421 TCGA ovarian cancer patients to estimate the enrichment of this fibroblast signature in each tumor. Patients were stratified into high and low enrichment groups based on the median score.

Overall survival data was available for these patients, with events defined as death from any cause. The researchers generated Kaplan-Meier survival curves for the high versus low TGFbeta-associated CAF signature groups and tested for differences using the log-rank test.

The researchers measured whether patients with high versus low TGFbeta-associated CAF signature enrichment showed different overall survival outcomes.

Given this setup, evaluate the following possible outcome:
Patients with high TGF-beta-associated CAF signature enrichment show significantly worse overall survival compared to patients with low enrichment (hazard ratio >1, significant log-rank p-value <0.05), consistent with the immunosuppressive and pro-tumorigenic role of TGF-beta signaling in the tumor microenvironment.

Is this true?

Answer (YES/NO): YES